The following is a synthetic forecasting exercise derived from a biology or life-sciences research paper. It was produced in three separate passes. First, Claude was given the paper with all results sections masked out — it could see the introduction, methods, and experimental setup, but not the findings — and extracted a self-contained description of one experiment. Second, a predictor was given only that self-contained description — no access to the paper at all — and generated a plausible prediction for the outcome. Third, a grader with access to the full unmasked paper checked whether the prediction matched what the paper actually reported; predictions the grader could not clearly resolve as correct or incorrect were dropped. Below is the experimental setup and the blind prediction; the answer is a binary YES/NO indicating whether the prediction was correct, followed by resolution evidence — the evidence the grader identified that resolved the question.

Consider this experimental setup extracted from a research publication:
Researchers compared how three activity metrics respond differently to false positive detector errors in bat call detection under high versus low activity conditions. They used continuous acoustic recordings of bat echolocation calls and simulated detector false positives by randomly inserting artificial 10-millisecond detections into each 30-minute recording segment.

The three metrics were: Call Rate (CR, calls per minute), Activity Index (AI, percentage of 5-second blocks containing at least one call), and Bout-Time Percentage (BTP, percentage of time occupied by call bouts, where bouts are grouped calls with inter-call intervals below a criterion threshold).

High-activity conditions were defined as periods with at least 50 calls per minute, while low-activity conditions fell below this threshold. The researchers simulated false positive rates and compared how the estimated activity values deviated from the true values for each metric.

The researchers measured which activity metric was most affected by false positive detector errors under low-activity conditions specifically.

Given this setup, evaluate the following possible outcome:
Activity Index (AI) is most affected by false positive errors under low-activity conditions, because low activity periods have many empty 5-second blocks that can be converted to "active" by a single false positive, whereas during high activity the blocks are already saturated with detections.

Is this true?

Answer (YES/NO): YES